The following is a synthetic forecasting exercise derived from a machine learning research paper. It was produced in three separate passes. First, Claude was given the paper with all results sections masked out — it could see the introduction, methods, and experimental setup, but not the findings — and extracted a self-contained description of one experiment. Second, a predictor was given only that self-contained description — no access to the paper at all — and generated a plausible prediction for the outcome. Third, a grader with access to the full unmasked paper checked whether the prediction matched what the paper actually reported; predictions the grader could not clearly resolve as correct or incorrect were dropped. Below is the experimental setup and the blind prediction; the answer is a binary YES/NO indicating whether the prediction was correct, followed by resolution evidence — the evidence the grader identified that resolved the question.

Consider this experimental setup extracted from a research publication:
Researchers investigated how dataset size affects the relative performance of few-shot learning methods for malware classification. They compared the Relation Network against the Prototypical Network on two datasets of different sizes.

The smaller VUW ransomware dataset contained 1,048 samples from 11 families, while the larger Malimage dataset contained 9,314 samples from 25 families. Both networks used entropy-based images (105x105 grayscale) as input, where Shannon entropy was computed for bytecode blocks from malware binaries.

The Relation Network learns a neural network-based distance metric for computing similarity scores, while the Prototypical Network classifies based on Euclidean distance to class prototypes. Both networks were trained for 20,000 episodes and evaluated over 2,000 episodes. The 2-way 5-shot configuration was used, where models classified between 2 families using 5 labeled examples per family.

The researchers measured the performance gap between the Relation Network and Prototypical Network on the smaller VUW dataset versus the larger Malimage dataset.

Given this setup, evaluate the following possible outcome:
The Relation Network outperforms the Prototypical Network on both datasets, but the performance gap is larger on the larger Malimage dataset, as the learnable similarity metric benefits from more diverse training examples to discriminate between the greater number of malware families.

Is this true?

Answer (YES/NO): NO